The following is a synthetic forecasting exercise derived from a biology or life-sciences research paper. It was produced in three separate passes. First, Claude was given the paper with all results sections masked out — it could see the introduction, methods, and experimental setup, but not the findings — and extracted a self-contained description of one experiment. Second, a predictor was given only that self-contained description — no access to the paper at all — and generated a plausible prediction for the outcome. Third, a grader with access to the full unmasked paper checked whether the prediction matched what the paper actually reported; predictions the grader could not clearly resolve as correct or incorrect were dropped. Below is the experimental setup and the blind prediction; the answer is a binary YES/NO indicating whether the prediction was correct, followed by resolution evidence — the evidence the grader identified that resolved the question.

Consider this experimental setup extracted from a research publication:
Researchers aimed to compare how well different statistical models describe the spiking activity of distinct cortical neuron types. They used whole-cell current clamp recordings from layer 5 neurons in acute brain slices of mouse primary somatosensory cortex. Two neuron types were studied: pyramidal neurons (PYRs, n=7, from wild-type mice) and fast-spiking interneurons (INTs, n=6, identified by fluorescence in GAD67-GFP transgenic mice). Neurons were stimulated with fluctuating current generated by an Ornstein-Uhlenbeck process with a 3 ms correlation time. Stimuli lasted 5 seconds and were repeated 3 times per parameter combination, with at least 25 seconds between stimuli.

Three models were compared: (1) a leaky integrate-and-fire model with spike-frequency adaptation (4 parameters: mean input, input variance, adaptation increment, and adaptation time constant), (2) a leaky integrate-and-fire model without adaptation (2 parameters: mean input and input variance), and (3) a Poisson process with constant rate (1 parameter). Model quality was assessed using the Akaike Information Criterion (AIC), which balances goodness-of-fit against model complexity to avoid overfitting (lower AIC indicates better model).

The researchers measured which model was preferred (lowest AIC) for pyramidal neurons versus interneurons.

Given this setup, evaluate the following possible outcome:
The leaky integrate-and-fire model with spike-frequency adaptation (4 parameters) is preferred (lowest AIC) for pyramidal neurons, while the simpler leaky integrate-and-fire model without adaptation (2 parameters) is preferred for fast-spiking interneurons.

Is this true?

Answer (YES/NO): YES